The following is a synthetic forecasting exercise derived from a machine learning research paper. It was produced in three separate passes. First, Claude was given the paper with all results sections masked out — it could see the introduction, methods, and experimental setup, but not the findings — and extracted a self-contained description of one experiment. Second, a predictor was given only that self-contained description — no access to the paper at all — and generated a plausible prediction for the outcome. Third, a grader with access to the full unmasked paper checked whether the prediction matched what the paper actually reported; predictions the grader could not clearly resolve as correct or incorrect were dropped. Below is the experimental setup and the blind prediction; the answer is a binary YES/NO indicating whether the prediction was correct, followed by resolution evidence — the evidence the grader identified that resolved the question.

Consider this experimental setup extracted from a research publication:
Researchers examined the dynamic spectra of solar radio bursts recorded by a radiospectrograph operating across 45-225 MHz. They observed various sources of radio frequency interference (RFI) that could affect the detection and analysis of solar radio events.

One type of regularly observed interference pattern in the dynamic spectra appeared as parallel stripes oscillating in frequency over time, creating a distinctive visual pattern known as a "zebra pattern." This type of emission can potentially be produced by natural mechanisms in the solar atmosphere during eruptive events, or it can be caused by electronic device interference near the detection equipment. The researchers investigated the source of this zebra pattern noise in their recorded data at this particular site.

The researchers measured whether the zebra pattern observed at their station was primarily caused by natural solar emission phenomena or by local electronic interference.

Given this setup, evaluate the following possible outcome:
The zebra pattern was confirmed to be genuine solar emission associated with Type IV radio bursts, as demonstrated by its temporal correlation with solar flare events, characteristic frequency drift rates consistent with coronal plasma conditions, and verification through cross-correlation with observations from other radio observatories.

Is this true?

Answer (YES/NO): NO